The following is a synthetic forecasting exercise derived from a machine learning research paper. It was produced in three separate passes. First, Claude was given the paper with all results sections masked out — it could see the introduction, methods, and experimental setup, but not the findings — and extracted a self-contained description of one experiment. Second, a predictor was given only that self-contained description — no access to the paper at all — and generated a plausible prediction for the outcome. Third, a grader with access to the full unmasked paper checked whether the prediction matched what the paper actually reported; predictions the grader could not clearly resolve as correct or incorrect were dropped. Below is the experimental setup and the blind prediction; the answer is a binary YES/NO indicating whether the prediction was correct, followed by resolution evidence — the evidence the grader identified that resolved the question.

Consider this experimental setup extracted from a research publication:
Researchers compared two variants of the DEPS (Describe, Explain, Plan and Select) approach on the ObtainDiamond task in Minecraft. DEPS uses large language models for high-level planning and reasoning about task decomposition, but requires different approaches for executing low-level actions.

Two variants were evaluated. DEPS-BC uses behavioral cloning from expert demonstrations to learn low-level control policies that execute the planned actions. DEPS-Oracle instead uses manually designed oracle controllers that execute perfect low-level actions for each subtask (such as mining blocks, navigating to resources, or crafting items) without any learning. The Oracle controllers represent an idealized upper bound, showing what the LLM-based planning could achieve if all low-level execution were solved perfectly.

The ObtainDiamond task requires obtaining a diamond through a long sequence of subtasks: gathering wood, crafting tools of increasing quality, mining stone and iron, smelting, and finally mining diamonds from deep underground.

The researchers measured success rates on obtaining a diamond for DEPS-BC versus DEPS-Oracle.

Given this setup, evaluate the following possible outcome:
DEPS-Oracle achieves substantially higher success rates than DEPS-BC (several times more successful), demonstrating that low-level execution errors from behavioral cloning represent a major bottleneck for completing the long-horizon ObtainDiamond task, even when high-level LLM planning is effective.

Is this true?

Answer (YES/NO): YES